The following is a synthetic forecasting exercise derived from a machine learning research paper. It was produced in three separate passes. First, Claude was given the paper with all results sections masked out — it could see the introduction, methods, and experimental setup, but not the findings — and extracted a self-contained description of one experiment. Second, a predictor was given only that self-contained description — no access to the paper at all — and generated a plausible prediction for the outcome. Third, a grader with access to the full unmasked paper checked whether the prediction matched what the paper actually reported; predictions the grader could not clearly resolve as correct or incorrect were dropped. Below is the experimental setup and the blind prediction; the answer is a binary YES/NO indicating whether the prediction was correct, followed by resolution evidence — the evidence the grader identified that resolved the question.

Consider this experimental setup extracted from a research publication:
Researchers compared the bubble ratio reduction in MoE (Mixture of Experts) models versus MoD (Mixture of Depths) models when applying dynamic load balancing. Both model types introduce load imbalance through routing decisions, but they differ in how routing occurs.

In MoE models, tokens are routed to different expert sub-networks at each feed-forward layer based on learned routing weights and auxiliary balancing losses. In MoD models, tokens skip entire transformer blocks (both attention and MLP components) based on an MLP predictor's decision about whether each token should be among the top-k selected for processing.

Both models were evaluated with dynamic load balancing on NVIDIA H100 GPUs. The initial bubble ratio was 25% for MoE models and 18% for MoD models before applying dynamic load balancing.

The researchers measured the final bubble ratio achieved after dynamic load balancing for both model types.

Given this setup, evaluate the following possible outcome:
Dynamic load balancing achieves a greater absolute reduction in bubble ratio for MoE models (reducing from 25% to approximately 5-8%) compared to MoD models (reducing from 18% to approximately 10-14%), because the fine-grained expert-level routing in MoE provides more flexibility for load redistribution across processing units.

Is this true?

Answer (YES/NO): NO